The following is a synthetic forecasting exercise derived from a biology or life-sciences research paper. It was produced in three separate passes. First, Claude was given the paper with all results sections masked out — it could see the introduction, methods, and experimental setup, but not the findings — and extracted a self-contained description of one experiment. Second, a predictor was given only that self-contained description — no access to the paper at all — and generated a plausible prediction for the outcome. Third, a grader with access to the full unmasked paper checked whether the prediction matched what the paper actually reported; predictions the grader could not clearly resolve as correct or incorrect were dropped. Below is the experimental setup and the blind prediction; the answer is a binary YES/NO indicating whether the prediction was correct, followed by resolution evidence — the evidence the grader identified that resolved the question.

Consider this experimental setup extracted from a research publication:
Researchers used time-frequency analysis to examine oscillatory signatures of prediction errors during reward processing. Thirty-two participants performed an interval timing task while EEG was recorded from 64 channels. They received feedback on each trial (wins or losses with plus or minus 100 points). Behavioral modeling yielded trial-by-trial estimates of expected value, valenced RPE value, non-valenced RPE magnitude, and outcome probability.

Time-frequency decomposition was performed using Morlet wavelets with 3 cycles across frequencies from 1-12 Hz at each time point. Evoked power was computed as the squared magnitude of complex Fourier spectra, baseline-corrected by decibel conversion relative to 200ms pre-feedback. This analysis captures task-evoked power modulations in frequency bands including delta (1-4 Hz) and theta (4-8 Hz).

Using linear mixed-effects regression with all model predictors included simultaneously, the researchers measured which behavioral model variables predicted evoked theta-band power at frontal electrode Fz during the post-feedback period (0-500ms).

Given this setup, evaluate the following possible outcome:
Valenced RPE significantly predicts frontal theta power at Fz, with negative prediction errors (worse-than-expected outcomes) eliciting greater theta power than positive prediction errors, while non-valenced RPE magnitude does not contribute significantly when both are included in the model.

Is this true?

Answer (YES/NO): YES